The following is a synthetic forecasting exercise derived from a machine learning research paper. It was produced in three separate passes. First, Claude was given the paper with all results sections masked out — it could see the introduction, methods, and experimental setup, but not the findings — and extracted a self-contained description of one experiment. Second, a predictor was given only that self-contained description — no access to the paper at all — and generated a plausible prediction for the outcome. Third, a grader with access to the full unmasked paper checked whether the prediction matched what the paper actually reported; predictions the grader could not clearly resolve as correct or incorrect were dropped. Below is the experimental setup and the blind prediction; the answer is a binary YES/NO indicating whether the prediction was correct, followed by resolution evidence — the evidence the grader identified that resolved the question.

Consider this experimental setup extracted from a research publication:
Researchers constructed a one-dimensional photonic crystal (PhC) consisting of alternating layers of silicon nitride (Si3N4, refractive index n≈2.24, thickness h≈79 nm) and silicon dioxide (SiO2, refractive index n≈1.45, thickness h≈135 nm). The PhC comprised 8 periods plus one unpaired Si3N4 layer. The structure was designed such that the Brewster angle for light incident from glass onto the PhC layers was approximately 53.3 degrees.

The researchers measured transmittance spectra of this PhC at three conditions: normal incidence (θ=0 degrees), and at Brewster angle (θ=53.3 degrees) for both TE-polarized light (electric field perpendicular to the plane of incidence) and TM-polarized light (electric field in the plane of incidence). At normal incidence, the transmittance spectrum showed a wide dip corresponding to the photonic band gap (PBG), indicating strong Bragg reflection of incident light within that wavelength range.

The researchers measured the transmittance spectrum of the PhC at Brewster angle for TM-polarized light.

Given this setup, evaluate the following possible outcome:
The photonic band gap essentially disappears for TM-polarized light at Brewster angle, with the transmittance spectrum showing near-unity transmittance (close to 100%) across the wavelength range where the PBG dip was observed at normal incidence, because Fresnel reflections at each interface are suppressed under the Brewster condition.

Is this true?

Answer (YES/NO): YES